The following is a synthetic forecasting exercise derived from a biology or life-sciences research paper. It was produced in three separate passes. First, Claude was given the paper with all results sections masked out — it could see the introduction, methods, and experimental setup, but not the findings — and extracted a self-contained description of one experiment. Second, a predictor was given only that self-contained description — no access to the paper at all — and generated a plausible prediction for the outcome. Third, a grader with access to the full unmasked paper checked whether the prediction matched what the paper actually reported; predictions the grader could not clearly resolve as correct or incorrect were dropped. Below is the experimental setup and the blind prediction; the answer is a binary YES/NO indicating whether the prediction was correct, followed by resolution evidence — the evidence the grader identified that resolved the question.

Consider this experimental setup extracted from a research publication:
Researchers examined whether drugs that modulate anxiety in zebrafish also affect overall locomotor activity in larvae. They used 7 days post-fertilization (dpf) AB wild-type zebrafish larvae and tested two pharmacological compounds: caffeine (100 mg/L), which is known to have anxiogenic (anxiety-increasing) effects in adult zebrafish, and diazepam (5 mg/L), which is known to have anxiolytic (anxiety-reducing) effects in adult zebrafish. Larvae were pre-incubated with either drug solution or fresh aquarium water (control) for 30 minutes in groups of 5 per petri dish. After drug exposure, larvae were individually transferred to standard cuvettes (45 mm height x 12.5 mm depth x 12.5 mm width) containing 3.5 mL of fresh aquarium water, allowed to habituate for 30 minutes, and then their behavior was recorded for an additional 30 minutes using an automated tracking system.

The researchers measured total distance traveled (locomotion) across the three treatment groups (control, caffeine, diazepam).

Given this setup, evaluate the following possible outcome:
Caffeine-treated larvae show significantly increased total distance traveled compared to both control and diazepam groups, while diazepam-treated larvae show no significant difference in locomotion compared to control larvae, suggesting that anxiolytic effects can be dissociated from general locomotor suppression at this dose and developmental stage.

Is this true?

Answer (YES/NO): NO